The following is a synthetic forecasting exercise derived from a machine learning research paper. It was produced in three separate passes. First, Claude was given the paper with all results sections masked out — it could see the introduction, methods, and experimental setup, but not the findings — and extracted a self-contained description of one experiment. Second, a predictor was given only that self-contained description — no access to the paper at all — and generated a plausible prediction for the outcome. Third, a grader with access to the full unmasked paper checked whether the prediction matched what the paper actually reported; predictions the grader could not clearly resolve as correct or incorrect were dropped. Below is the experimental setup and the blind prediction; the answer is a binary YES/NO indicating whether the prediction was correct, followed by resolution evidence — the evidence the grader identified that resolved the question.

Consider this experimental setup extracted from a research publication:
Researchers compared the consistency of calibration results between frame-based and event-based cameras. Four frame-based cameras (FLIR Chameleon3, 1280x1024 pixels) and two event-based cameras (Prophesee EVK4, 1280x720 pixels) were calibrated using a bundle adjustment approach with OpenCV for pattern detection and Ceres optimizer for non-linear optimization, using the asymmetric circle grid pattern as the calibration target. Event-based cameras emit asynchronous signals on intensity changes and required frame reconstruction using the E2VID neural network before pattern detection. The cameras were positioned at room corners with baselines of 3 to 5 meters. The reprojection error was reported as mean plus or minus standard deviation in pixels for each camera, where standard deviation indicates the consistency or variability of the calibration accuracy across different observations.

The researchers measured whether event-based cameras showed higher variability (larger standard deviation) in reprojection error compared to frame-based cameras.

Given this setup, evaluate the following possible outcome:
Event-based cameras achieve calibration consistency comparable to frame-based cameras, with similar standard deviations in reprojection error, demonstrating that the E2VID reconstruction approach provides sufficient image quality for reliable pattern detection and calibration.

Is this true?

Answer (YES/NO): NO